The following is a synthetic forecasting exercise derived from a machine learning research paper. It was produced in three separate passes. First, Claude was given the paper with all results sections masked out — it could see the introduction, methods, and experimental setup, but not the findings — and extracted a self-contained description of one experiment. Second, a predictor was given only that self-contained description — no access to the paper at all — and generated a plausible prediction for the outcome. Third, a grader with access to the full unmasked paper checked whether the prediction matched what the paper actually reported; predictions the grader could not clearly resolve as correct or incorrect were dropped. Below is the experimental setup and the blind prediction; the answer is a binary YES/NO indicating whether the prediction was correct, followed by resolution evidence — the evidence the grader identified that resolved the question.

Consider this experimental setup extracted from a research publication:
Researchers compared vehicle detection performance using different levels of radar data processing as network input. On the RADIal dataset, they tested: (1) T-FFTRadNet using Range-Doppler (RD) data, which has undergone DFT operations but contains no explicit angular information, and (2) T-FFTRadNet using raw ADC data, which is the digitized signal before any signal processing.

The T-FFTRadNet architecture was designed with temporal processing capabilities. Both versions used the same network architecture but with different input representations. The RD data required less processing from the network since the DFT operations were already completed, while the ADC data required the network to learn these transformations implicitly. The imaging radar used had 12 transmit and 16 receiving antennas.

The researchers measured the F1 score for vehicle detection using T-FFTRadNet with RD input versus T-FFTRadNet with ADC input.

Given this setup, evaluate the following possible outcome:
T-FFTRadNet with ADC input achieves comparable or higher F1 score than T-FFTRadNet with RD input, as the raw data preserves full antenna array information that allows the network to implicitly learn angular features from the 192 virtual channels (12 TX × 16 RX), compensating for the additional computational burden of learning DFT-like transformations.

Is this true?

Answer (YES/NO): NO